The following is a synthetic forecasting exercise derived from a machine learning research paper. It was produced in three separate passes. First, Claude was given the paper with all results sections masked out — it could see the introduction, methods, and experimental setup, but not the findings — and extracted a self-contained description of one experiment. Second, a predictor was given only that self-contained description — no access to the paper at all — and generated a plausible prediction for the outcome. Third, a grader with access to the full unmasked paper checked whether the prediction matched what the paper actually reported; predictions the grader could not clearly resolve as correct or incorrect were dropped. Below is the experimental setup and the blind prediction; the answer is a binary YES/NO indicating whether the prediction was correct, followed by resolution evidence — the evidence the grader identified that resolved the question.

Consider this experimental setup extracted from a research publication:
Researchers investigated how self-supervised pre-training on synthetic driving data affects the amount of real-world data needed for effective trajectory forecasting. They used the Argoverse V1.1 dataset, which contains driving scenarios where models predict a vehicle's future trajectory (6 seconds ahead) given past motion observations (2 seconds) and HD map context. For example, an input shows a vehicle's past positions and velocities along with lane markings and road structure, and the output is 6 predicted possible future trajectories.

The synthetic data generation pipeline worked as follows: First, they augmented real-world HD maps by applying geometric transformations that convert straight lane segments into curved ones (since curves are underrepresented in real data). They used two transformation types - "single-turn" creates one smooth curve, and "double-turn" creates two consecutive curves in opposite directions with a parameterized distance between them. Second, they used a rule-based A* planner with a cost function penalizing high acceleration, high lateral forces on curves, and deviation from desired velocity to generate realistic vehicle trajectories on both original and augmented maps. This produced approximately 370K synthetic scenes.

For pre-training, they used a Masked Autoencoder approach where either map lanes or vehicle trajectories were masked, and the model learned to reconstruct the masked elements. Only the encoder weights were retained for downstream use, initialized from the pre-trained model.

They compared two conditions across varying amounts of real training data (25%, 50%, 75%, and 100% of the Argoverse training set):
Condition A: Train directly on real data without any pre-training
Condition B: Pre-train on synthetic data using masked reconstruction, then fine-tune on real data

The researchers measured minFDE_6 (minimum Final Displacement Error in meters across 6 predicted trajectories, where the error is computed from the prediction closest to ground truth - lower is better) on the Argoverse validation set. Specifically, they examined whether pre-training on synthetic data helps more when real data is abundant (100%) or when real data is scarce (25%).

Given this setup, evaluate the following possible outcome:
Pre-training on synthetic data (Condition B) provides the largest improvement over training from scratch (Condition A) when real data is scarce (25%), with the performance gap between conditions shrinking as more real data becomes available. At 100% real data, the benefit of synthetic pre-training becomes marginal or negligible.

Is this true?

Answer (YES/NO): NO